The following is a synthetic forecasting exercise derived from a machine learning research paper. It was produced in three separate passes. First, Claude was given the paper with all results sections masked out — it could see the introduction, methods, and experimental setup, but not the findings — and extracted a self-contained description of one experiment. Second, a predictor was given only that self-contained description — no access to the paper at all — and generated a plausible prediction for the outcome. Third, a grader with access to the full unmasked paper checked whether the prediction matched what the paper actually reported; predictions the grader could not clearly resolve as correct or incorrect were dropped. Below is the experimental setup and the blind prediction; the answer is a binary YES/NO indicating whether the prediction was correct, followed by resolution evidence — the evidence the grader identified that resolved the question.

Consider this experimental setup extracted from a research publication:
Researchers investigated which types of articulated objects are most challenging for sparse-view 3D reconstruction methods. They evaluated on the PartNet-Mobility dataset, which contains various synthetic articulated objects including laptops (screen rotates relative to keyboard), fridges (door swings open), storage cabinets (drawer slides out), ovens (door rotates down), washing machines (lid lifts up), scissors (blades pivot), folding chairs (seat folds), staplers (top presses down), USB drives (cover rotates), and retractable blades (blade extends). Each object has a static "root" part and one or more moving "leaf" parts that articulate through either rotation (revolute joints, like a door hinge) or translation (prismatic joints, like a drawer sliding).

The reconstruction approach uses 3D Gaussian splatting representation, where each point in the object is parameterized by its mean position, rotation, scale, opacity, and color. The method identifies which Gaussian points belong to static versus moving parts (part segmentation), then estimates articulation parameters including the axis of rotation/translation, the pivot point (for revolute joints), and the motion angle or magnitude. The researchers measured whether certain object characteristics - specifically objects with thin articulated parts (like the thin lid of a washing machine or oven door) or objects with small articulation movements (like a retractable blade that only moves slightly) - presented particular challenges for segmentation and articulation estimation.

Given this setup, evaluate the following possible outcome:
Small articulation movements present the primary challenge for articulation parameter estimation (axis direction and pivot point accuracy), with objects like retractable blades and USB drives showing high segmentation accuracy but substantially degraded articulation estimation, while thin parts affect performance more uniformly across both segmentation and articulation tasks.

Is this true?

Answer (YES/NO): NO